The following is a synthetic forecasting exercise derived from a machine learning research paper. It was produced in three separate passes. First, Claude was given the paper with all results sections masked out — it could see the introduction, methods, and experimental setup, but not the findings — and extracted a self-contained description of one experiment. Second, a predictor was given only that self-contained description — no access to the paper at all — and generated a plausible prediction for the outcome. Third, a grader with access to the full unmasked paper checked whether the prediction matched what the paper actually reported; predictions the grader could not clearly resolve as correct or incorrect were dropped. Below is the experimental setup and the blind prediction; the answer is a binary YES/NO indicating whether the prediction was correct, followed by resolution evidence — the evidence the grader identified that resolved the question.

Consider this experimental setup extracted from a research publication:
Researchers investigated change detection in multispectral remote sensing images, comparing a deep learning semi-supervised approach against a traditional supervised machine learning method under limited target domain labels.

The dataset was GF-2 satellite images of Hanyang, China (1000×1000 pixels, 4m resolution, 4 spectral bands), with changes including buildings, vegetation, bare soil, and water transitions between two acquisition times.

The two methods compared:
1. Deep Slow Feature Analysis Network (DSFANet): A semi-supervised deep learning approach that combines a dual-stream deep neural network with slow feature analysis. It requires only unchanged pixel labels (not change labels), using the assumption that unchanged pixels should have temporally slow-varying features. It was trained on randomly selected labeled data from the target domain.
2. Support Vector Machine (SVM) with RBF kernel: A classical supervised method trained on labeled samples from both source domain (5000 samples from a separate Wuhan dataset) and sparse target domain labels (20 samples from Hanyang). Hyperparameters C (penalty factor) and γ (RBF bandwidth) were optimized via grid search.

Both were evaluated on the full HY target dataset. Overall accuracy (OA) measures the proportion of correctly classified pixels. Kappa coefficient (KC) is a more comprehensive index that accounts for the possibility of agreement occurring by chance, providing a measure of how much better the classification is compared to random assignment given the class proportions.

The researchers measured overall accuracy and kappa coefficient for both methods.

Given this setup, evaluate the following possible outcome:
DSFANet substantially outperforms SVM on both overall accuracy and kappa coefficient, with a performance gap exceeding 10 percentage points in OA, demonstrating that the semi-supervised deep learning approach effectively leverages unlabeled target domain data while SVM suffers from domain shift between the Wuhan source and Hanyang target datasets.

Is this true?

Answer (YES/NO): NO